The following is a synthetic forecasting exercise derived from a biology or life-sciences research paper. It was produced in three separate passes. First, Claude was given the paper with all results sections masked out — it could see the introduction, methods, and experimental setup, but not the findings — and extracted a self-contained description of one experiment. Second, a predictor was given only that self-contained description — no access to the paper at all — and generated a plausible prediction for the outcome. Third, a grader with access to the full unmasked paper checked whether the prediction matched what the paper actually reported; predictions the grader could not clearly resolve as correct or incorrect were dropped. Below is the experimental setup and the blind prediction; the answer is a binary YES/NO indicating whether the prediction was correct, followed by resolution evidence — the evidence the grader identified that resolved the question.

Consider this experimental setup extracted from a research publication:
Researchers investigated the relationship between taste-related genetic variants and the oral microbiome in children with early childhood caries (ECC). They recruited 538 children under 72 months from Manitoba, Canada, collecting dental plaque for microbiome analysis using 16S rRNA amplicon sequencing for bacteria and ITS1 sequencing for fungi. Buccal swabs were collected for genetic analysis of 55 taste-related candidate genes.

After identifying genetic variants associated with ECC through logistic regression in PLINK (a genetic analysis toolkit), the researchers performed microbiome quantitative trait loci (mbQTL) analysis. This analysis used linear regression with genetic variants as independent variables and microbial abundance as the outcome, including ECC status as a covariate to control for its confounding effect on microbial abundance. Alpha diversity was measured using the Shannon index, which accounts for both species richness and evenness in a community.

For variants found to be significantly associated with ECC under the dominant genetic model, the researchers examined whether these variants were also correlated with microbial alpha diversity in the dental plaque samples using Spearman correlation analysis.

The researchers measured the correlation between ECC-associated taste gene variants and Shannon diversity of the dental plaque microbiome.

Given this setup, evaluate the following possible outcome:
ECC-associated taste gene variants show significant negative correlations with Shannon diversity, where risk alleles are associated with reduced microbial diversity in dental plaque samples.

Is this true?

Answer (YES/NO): NO